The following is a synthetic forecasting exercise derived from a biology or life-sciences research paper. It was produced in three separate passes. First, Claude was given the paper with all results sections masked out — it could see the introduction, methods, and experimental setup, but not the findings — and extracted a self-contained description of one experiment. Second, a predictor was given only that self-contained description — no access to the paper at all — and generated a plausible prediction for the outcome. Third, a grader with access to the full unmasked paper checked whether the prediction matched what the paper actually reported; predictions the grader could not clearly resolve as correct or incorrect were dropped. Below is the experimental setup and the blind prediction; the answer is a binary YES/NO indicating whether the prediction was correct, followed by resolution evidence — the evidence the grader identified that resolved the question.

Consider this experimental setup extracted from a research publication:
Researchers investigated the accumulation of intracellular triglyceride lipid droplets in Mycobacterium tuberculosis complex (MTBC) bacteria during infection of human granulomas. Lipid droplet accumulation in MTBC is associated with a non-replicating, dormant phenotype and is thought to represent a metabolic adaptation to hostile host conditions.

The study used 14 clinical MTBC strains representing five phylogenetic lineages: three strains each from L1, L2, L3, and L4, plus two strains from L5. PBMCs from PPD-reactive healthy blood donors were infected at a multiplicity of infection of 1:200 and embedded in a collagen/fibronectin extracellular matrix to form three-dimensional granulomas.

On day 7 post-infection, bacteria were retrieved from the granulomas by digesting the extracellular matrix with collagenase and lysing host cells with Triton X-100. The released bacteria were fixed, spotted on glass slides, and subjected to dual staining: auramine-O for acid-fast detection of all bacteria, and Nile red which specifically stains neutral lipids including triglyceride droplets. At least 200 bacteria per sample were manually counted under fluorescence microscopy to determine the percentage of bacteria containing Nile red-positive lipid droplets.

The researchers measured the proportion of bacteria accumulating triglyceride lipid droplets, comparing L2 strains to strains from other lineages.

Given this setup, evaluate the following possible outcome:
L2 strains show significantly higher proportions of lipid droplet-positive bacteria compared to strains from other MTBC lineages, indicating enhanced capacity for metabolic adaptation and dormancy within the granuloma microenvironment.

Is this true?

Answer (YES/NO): YES